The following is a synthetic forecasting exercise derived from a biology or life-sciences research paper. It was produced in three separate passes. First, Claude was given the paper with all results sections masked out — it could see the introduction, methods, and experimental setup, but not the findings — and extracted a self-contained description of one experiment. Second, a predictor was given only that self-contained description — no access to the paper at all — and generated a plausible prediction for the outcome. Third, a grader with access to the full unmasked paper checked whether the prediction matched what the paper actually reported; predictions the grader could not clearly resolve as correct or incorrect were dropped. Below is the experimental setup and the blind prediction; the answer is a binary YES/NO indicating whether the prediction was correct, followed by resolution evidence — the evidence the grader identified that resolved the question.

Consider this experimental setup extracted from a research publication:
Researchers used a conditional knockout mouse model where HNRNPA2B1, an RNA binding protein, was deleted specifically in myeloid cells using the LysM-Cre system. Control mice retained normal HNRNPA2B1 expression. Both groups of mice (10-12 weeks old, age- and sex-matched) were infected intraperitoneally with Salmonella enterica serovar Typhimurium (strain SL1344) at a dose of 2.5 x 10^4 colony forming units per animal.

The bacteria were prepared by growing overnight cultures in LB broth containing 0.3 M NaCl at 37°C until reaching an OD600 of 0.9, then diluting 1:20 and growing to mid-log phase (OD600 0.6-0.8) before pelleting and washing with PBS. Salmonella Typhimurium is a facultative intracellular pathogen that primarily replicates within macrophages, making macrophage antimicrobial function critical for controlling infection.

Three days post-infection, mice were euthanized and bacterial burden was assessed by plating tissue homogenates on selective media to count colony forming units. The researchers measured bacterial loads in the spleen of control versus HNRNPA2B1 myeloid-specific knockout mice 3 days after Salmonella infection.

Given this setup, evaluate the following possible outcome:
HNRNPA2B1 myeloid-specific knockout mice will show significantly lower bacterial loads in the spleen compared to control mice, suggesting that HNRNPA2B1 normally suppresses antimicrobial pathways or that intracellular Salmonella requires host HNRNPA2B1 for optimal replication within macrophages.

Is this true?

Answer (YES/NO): NO